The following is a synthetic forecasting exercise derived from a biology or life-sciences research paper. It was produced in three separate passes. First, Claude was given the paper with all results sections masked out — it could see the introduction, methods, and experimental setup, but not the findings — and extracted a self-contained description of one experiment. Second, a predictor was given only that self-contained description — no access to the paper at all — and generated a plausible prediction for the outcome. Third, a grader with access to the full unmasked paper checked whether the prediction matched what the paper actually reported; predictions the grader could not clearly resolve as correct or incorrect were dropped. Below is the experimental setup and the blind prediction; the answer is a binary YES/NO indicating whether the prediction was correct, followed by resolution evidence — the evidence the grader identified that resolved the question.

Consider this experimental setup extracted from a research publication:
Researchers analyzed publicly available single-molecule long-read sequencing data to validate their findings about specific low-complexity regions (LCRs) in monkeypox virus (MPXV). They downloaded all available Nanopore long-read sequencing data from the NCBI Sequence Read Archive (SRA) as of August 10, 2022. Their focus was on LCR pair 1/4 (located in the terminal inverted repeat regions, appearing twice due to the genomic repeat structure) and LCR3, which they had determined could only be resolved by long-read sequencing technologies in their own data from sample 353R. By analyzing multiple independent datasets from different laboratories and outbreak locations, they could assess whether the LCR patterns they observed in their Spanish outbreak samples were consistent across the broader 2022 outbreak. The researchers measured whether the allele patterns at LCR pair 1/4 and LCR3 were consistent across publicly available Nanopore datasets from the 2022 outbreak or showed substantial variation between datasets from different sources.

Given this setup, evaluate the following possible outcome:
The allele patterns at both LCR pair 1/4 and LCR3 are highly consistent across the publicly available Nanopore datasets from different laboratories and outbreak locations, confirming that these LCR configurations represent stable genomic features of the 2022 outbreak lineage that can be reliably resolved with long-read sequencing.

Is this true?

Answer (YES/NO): NO